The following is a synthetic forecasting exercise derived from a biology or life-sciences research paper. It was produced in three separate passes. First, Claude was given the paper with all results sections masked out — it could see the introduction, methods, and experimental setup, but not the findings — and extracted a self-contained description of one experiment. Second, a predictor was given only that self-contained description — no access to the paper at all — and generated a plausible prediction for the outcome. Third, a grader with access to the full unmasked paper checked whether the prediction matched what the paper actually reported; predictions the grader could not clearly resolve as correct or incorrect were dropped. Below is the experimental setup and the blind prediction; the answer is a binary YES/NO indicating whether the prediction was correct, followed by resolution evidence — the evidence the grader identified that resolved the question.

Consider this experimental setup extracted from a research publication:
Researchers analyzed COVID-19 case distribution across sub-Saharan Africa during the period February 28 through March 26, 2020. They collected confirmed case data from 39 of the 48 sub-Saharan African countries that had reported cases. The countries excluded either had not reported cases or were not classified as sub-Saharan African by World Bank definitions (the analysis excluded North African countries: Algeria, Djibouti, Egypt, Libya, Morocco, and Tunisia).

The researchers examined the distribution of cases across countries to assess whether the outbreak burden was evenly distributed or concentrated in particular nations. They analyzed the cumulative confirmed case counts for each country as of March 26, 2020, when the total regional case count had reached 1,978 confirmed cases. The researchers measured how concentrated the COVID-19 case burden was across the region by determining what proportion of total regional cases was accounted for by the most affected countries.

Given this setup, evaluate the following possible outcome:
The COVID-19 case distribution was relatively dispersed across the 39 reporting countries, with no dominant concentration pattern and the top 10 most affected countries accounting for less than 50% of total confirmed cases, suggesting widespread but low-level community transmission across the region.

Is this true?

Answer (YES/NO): NO